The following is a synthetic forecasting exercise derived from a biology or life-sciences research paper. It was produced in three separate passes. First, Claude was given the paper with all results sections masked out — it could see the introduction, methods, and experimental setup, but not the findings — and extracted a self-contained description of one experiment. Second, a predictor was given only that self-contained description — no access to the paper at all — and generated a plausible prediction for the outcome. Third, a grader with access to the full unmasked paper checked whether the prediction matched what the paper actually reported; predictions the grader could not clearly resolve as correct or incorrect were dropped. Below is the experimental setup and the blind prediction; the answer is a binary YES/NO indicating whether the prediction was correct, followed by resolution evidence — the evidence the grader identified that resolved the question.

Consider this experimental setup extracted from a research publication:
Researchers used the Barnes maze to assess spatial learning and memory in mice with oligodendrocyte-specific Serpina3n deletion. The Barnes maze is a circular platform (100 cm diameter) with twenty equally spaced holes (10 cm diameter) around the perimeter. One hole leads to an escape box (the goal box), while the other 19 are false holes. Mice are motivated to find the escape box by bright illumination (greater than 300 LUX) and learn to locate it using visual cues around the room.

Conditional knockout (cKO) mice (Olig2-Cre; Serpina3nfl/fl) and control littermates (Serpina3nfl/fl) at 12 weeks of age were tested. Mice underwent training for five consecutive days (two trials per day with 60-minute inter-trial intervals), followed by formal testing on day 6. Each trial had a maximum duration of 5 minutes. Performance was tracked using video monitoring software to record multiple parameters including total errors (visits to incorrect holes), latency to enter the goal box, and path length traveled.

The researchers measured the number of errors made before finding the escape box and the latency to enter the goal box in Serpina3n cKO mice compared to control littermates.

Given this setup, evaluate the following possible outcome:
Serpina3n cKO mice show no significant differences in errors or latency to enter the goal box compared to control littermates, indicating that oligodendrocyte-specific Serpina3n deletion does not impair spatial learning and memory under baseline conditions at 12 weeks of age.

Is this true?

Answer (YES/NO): NO